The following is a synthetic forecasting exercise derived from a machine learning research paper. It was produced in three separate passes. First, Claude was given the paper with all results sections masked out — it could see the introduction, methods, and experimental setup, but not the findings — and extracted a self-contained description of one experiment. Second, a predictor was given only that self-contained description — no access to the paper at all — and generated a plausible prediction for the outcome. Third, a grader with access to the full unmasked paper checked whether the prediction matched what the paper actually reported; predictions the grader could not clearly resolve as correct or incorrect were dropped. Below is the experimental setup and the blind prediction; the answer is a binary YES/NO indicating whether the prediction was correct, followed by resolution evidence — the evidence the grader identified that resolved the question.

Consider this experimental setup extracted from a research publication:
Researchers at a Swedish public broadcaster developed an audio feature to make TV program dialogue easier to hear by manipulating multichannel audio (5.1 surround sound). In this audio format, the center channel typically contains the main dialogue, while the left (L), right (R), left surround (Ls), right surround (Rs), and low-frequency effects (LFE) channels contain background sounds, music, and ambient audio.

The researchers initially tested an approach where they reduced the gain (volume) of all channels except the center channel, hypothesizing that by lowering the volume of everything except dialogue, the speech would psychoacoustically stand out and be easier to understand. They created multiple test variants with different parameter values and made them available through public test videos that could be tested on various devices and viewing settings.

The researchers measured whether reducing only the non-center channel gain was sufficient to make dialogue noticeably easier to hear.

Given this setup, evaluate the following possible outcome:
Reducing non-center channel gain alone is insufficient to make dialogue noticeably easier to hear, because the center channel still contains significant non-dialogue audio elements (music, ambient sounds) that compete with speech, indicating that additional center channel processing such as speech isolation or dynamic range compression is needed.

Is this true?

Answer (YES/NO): NO